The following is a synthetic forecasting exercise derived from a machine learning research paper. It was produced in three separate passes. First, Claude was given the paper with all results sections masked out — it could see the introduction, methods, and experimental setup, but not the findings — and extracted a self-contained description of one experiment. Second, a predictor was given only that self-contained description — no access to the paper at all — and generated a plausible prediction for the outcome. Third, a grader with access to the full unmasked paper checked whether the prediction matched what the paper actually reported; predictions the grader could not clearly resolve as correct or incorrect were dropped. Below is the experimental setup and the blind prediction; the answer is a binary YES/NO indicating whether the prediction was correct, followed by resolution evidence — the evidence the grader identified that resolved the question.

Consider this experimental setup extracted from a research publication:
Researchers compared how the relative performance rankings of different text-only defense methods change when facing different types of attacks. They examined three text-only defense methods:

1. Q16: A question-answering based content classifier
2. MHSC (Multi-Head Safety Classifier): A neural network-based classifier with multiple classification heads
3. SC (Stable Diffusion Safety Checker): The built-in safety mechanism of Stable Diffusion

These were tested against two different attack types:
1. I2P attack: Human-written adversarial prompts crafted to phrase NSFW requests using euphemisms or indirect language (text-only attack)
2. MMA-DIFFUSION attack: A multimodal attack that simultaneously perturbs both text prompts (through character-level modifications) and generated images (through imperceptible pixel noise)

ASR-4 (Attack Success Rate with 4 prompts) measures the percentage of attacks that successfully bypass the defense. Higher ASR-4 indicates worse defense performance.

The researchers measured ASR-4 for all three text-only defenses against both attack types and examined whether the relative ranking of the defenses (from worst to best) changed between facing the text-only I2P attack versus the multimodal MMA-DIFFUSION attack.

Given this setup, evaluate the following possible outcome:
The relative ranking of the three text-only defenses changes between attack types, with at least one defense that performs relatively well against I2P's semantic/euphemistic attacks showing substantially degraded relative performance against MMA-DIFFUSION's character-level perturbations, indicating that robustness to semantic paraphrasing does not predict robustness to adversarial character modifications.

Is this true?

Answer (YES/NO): YES